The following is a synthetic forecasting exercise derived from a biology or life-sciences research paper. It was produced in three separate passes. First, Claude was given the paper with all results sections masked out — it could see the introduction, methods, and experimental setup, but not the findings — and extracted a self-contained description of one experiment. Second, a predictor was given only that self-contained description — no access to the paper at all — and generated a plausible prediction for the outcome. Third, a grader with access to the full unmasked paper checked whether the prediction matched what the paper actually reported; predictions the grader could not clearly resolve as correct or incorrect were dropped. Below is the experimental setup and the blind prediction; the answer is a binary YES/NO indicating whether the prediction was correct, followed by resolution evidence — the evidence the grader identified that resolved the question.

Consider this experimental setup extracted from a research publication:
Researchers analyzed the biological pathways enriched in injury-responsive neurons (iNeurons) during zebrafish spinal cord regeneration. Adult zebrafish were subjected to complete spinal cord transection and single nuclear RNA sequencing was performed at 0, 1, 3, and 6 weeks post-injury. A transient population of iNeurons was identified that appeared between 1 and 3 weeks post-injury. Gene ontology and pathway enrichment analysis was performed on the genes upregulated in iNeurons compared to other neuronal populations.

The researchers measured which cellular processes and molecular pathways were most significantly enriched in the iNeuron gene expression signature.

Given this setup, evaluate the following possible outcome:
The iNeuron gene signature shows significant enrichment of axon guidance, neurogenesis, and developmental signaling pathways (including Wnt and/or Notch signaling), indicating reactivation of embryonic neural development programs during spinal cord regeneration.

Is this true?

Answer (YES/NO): NO